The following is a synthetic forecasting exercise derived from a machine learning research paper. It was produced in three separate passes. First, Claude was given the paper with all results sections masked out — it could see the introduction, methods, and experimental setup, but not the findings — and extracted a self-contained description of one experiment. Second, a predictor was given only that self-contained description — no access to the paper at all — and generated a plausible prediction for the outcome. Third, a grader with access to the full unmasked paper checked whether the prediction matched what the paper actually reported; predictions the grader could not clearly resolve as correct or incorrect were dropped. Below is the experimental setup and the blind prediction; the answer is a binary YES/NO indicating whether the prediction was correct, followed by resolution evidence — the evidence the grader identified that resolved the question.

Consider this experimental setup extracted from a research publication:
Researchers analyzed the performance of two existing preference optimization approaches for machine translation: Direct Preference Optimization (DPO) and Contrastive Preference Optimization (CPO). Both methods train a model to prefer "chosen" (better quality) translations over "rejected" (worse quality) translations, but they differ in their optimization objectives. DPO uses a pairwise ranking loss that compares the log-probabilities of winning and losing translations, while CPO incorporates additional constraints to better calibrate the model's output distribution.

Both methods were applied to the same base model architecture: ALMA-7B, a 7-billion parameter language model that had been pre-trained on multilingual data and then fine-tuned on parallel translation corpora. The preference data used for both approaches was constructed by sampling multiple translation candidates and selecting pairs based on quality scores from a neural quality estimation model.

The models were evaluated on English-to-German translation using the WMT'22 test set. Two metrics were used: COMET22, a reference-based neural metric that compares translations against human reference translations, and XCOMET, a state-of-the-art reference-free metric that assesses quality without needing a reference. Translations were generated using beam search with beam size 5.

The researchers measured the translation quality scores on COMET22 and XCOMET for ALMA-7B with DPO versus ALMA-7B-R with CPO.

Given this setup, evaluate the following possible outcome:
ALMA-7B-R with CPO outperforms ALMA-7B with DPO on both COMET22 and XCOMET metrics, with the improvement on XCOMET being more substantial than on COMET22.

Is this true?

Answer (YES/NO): NO